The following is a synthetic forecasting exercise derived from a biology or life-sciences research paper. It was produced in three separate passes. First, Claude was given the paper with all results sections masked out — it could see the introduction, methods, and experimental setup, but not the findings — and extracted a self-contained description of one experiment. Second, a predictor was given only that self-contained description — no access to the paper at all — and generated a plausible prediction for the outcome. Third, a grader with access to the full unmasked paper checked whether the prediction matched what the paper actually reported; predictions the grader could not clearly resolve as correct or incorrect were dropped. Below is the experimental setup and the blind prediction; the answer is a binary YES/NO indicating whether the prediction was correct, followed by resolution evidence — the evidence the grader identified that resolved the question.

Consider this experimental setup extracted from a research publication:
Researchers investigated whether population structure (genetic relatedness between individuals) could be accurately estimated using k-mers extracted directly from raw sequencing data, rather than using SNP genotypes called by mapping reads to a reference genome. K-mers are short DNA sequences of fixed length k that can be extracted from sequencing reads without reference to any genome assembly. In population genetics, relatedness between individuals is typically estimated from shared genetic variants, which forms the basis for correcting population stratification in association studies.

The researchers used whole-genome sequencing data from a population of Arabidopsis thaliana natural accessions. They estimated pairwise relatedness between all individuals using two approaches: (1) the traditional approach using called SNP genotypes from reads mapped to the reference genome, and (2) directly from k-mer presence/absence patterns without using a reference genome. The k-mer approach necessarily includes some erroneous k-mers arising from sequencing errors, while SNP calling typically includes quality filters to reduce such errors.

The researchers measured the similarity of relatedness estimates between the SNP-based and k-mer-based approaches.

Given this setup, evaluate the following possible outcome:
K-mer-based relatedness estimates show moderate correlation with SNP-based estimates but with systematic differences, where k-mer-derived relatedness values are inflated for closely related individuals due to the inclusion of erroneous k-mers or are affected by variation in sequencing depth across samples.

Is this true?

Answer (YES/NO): NO